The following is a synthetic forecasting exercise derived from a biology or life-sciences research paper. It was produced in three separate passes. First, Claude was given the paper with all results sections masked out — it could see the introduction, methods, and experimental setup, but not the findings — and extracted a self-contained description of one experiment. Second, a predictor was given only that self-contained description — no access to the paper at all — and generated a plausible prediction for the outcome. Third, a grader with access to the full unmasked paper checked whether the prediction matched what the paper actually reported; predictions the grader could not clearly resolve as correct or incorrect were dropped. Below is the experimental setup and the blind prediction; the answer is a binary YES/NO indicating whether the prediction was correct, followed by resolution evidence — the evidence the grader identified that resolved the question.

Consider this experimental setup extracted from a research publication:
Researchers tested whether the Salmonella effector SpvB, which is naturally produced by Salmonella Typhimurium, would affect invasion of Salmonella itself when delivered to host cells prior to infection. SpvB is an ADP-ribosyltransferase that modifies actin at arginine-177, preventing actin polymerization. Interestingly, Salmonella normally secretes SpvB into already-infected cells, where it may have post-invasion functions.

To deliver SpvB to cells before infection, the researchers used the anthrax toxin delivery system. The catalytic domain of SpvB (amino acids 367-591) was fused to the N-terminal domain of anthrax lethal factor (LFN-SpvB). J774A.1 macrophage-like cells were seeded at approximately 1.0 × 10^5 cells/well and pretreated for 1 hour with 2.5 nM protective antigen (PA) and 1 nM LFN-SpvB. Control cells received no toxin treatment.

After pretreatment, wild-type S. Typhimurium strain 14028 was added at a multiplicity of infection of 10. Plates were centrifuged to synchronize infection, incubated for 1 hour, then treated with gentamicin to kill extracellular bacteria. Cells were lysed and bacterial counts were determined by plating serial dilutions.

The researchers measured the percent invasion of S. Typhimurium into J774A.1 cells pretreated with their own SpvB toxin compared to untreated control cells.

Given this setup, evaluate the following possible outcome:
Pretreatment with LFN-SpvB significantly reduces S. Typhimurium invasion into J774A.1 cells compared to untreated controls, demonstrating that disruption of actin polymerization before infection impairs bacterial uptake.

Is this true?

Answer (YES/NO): YES